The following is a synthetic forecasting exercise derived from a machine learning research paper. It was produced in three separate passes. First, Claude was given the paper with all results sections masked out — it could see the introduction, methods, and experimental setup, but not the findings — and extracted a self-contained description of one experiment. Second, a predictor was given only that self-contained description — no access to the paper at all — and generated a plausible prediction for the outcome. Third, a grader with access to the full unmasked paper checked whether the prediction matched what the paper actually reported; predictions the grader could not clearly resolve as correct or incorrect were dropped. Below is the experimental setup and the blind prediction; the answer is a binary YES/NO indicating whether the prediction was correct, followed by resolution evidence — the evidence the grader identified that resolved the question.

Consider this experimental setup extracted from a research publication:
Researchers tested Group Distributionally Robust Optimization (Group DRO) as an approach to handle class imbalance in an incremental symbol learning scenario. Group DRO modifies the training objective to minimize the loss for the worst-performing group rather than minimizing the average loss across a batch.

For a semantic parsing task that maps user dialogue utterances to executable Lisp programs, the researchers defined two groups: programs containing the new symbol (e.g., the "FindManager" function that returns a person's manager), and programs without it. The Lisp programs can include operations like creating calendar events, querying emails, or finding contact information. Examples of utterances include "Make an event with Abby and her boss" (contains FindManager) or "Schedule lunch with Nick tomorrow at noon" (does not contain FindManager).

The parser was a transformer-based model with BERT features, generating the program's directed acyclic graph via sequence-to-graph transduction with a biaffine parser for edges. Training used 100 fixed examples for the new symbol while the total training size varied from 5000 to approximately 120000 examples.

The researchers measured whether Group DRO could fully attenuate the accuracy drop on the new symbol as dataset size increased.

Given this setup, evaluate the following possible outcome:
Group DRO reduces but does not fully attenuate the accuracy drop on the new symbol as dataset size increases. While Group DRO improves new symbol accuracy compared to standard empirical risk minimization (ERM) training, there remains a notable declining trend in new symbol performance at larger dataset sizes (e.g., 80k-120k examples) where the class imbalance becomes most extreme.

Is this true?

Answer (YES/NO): NO